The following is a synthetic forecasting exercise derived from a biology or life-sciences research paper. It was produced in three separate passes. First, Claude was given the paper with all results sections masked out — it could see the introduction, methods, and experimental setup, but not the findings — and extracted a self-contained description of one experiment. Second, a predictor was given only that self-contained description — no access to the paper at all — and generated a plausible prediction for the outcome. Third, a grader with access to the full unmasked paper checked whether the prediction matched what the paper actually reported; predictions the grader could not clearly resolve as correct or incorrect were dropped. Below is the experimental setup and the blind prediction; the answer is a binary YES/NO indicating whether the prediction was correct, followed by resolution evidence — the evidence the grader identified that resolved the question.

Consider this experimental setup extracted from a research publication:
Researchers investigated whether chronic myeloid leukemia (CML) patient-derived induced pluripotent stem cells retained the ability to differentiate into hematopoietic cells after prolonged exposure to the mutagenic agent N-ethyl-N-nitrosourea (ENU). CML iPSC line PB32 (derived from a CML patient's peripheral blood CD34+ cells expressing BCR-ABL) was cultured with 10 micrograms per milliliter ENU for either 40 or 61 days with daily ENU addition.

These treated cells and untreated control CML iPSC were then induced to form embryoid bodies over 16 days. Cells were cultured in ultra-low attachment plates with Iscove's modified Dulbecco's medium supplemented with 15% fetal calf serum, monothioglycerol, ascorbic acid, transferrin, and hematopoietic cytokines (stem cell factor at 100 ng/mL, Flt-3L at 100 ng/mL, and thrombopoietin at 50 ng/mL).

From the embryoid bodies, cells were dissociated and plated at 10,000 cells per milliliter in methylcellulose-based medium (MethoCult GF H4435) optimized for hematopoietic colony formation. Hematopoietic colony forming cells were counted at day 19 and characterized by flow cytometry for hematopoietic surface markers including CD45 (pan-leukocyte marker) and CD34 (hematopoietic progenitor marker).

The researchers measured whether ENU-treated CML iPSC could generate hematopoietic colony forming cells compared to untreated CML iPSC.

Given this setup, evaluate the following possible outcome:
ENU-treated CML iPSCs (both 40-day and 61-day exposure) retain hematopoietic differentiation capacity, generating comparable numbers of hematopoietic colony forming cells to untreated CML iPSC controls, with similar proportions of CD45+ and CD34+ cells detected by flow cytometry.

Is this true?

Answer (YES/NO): NO